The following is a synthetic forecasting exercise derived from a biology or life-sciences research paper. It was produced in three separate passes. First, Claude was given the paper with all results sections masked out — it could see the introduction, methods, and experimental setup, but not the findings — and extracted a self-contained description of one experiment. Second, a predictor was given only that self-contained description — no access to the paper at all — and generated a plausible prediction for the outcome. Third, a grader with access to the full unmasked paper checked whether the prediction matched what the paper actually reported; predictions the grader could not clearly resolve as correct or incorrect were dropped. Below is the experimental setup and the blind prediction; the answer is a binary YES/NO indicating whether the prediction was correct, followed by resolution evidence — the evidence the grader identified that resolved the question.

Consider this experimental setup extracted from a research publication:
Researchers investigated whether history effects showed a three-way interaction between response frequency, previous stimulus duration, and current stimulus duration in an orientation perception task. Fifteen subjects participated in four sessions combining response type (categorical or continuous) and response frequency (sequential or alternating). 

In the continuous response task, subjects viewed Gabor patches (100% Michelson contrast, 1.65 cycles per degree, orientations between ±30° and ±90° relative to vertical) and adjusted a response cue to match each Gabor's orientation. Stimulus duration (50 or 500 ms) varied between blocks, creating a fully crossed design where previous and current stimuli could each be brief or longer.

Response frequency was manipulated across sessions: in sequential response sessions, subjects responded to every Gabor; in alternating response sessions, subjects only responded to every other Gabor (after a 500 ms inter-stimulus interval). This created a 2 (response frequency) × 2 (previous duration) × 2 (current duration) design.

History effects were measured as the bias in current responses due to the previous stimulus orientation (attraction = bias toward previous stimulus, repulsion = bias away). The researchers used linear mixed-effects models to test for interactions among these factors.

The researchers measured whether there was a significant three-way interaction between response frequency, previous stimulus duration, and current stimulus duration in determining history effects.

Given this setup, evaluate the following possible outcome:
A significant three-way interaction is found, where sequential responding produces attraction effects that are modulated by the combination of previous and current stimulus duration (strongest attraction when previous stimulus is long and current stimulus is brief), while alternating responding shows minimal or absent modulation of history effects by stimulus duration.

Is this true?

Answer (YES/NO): NO